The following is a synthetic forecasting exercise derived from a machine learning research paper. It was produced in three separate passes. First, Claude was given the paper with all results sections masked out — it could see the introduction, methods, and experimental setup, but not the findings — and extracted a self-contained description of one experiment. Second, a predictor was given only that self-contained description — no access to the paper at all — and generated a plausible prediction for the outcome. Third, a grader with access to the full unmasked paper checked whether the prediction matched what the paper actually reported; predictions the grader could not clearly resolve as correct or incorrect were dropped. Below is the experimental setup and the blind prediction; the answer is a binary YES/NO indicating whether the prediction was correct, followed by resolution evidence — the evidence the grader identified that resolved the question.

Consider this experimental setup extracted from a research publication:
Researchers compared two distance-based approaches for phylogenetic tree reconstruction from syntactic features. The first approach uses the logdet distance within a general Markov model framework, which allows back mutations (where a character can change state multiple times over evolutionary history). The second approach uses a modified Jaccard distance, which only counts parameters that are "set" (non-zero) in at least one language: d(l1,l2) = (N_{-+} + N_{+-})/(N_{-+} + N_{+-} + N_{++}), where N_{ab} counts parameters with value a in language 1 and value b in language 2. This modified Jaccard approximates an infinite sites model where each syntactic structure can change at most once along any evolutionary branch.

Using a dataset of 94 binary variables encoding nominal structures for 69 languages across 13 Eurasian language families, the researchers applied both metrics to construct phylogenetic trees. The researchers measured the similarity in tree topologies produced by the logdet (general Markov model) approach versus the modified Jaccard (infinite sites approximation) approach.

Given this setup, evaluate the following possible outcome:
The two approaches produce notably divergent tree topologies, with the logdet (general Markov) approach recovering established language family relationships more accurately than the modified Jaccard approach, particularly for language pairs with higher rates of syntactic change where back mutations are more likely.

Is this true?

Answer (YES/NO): NO